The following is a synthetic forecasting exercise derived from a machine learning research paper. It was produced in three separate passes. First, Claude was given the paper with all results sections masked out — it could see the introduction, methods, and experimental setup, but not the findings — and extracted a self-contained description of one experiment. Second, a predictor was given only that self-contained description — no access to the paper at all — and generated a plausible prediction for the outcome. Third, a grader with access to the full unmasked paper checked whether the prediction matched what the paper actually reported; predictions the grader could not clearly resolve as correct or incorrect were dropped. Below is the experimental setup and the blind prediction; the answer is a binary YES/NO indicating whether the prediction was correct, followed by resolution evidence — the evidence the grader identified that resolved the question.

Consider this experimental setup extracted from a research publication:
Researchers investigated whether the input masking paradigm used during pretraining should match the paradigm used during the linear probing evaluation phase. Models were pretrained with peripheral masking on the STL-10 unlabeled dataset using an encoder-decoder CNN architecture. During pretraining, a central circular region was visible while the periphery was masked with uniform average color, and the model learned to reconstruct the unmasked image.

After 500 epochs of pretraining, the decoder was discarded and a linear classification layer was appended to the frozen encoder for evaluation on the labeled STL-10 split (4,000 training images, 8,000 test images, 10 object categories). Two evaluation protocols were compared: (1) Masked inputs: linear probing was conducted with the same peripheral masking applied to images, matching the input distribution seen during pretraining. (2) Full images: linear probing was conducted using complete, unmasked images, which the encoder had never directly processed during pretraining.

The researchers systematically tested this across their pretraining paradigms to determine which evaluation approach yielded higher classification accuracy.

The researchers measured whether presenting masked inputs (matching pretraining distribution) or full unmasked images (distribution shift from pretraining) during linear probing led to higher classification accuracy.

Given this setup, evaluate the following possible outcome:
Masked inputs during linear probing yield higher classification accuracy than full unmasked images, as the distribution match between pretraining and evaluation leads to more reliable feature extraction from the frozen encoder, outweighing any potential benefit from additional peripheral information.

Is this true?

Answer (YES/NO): NO